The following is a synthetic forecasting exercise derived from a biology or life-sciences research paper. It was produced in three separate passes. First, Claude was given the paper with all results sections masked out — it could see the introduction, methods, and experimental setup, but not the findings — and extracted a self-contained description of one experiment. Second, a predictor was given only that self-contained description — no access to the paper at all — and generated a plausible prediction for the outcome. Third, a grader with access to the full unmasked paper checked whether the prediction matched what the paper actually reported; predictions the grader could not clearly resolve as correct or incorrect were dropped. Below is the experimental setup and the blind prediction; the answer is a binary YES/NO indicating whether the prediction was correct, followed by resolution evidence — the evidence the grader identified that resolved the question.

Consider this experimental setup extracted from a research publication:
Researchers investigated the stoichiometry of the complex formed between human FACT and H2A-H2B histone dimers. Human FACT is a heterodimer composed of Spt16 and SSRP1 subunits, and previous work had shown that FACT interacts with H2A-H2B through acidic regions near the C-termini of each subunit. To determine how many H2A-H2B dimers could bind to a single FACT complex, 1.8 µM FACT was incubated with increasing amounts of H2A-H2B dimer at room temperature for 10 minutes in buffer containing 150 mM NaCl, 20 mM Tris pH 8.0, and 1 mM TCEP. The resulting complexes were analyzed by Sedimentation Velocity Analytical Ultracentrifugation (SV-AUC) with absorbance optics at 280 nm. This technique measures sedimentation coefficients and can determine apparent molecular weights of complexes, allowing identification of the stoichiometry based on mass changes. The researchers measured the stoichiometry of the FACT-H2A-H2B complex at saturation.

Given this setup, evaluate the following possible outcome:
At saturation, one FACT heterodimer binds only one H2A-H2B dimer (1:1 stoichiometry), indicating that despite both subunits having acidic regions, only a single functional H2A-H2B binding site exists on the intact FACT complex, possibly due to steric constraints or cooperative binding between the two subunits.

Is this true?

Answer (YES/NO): YES